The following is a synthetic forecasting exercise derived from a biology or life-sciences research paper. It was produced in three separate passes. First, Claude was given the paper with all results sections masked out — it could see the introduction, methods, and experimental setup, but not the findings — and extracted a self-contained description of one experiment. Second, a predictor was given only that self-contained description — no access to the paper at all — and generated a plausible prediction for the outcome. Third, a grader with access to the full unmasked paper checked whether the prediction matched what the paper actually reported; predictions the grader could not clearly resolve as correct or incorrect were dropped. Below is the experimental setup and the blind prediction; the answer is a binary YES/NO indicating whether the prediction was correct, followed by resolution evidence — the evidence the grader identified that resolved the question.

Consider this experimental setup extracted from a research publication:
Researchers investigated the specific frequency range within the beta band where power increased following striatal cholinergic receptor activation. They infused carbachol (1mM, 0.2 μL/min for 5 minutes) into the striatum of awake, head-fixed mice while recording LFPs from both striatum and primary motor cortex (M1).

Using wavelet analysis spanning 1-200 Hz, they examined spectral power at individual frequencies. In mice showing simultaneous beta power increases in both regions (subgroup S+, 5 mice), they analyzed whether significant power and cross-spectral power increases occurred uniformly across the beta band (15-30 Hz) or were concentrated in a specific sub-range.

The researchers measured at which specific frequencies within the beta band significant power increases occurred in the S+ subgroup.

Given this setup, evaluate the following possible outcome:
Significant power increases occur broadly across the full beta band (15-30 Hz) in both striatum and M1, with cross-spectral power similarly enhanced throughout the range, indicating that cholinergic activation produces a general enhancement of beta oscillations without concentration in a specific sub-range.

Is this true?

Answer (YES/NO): NO